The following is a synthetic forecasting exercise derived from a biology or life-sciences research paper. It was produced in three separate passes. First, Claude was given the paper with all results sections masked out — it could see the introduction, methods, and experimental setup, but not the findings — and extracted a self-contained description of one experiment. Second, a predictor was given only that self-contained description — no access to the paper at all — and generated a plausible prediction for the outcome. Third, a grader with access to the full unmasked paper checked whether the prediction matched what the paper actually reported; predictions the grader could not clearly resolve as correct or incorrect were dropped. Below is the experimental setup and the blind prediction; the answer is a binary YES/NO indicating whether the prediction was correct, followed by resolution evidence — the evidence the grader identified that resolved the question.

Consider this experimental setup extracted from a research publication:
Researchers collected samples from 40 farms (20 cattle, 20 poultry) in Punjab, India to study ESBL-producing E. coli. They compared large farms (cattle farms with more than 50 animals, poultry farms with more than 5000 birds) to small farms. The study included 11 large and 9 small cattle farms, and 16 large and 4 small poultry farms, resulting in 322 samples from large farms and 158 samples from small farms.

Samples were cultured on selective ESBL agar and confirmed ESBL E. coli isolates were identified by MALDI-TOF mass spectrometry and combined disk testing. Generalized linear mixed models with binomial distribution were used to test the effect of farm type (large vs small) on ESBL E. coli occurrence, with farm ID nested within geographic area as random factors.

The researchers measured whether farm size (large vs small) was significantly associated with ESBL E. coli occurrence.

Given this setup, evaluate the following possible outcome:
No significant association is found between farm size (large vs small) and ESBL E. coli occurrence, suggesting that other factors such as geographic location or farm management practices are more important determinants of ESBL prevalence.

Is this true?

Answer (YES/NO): NO